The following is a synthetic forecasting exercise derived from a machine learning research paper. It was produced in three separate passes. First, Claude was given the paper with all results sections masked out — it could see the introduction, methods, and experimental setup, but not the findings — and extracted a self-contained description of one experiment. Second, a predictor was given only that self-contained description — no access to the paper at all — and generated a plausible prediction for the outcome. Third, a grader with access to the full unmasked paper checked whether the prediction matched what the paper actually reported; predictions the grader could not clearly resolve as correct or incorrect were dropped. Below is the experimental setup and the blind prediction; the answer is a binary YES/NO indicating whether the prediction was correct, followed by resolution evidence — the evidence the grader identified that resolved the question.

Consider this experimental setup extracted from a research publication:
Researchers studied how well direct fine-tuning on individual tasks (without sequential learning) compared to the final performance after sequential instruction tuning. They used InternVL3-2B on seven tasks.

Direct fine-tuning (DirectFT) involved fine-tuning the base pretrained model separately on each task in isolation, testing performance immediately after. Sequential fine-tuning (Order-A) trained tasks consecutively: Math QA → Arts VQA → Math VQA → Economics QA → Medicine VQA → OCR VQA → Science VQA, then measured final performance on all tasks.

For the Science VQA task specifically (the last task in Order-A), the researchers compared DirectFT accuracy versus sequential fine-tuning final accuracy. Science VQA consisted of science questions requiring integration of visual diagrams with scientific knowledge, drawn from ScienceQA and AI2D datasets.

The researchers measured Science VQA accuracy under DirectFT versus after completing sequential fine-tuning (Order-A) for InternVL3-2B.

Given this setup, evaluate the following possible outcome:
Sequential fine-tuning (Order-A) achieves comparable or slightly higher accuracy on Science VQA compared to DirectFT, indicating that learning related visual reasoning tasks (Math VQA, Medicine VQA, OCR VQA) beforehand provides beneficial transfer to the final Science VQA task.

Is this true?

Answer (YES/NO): YES